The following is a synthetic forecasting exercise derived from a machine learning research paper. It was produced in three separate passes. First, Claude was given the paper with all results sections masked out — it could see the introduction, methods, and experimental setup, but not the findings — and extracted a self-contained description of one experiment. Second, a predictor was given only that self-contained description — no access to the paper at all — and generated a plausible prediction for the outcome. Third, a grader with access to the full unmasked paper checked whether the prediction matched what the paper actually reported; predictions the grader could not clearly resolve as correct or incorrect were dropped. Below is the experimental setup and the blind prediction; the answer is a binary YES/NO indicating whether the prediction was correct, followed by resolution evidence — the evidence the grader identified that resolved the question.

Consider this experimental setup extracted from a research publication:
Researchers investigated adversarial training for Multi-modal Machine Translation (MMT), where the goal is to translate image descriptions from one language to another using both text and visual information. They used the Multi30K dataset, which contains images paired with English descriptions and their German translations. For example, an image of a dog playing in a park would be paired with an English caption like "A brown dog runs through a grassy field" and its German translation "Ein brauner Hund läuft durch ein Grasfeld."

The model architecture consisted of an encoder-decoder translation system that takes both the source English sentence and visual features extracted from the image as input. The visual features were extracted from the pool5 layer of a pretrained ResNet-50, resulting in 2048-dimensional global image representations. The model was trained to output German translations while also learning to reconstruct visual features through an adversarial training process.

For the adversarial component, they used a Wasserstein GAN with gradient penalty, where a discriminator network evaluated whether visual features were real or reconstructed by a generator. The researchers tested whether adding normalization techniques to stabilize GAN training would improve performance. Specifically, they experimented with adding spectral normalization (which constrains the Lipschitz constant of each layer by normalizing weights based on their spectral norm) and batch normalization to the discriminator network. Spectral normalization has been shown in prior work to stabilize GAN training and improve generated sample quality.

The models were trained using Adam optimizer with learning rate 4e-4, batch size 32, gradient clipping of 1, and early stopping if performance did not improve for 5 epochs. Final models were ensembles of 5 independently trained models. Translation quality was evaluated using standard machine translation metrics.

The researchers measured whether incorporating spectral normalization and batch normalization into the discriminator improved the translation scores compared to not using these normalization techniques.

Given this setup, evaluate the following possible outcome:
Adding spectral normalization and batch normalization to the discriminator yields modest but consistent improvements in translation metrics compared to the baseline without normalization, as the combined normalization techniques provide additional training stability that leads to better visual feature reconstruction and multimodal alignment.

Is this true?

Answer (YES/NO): NO